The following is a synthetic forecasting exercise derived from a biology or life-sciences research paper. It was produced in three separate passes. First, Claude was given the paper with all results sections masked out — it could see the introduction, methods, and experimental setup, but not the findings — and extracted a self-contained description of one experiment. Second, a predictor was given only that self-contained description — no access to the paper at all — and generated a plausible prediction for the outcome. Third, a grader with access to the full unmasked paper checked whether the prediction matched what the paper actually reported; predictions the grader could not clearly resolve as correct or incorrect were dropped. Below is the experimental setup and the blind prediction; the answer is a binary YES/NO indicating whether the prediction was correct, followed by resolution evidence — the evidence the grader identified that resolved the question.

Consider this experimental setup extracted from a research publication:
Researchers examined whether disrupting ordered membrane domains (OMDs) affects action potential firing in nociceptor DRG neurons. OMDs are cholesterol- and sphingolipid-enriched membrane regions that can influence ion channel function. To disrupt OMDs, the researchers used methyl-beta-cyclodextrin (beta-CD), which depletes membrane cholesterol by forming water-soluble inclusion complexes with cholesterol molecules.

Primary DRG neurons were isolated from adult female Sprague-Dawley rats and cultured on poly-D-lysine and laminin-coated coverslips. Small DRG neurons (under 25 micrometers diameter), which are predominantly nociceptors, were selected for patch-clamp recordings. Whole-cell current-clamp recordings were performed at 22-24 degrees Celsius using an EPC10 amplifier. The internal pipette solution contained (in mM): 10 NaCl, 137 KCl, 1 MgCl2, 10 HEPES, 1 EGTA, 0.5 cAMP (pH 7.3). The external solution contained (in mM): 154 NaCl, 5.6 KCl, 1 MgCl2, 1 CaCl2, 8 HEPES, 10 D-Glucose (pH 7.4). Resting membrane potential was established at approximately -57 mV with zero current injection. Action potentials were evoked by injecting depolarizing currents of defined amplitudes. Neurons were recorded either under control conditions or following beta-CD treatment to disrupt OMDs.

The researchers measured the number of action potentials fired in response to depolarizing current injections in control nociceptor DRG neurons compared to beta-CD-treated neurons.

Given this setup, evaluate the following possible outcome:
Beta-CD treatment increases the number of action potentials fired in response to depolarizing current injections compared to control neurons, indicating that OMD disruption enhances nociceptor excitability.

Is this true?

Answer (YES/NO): YES